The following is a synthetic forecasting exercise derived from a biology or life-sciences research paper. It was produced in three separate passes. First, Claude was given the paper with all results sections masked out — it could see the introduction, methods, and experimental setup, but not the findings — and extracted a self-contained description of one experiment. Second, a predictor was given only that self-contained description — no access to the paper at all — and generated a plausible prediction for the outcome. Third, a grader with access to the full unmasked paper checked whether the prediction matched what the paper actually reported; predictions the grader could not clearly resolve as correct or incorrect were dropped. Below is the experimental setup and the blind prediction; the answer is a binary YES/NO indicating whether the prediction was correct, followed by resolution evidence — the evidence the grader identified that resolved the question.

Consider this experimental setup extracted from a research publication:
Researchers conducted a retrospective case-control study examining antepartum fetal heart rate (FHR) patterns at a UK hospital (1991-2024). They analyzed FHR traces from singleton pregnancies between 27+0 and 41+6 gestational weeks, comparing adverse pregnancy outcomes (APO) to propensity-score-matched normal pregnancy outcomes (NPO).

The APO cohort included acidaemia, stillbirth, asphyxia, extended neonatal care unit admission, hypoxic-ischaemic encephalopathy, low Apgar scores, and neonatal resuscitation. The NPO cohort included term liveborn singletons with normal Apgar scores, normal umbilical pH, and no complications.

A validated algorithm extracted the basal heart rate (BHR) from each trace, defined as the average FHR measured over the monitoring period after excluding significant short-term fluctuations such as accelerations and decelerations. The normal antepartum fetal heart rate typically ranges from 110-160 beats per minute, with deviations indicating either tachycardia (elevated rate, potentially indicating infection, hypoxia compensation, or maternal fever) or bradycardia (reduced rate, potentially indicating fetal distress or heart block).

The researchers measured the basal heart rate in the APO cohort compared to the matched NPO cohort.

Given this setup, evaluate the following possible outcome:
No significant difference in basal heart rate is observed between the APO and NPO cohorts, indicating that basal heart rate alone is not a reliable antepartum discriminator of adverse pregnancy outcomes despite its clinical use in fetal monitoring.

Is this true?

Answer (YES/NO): NO